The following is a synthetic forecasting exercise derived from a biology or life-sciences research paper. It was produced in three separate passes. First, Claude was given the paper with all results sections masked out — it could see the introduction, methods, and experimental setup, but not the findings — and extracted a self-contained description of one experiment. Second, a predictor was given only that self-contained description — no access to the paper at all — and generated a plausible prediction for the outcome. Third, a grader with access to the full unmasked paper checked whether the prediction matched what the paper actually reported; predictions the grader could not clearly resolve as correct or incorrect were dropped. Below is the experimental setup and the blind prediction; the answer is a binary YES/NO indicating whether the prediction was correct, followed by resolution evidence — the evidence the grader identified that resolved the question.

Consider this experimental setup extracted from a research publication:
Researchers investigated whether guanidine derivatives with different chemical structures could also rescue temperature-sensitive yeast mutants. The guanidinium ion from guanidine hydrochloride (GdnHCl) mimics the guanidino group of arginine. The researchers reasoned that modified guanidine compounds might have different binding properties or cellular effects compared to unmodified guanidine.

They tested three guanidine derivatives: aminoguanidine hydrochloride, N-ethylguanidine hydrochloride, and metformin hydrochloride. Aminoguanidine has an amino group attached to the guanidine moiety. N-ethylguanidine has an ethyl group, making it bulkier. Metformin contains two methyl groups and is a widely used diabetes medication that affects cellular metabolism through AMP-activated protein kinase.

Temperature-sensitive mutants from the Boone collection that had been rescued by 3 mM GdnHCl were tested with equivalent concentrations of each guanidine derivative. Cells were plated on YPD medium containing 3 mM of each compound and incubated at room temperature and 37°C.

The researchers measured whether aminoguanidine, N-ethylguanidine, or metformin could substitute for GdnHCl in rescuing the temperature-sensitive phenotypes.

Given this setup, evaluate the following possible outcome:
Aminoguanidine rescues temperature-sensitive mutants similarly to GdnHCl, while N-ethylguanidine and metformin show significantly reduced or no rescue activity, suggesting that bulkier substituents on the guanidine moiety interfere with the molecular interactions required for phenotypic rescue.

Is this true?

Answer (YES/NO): NO